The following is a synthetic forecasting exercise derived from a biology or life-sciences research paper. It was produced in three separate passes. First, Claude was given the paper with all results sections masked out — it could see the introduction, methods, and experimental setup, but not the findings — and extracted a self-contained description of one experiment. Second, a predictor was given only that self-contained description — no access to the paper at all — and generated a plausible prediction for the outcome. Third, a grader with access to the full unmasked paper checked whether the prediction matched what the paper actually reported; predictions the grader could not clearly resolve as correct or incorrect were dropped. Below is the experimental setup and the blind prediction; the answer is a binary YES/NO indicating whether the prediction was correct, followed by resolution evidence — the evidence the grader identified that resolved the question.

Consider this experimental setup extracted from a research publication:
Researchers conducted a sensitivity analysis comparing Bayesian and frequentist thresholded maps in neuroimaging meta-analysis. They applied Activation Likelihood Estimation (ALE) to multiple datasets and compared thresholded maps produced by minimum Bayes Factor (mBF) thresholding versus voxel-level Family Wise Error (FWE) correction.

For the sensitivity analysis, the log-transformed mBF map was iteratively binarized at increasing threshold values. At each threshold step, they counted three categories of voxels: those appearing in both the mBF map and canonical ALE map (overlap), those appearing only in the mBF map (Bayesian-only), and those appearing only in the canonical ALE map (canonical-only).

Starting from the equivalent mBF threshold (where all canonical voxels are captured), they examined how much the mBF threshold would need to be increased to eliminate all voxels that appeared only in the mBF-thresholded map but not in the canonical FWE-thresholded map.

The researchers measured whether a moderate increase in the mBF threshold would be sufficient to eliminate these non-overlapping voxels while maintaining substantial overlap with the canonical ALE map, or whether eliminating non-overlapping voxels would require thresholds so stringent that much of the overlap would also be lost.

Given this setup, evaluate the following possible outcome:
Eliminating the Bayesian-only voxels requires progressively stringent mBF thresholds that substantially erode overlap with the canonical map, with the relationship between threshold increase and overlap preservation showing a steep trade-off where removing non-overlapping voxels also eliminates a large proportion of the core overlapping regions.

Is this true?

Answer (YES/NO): NO